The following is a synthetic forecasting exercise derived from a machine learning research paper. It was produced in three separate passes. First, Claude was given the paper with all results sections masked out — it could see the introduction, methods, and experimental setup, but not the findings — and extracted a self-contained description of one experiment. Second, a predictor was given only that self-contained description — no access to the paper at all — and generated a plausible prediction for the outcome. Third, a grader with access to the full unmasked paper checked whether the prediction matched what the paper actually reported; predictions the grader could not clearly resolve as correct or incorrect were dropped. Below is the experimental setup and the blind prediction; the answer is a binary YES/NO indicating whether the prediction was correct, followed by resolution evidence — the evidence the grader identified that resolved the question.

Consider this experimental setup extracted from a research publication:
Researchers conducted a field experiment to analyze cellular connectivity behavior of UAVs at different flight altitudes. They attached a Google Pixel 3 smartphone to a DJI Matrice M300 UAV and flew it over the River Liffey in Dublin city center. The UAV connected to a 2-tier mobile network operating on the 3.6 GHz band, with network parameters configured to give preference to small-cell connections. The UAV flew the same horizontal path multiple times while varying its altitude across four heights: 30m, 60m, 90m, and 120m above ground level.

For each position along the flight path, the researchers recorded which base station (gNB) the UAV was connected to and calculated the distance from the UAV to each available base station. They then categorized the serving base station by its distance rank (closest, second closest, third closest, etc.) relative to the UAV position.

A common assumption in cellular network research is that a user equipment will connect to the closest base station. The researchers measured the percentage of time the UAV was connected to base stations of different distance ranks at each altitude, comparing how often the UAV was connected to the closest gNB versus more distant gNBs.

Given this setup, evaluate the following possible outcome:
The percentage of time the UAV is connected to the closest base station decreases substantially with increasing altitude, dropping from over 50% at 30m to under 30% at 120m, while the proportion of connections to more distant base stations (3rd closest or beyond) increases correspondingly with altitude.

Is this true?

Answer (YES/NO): NO